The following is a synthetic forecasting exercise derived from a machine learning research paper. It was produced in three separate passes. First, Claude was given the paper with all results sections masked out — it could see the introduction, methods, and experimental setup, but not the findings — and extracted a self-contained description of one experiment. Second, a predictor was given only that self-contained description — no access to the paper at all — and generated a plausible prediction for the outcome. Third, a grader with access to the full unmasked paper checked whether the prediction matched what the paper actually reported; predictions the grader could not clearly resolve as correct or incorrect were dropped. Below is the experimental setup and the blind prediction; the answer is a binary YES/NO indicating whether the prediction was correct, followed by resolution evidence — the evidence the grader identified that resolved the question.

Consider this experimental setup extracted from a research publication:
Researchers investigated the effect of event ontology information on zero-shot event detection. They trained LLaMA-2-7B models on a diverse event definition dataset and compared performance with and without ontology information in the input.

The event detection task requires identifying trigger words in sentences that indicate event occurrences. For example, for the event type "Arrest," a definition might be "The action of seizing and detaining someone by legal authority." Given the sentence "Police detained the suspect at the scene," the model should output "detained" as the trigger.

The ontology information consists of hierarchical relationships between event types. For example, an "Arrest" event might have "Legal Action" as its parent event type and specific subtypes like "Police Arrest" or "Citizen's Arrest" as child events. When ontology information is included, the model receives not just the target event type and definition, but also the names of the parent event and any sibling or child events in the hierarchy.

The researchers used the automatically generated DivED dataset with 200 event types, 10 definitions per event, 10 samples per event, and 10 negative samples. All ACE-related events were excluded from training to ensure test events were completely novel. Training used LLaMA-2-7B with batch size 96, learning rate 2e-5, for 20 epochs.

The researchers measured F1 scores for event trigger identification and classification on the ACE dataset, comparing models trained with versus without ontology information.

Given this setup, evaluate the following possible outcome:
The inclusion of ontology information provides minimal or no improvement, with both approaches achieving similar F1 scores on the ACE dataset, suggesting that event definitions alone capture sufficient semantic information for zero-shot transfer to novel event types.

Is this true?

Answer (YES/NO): NO